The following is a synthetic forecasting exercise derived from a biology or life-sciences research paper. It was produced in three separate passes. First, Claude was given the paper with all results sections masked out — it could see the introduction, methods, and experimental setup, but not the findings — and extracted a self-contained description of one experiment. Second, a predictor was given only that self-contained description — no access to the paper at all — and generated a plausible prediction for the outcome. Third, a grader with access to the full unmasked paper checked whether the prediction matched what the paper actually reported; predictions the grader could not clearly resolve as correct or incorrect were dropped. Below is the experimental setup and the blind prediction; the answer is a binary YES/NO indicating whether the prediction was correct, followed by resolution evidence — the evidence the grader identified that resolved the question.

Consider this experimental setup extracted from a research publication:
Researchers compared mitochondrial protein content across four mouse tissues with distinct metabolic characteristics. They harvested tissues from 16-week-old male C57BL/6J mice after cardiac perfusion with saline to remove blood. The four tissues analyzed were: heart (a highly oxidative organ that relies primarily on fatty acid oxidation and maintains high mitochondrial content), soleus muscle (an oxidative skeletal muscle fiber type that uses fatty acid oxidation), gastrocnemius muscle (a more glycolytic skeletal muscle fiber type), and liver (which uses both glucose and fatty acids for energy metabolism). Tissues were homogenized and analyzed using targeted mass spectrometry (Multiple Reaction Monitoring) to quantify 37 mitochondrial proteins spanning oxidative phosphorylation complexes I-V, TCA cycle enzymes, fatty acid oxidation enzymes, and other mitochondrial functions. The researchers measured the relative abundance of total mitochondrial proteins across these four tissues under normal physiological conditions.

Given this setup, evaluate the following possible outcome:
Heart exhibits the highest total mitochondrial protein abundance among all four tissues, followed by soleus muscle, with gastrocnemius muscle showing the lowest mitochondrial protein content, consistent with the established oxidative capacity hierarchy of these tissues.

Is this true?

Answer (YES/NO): NO